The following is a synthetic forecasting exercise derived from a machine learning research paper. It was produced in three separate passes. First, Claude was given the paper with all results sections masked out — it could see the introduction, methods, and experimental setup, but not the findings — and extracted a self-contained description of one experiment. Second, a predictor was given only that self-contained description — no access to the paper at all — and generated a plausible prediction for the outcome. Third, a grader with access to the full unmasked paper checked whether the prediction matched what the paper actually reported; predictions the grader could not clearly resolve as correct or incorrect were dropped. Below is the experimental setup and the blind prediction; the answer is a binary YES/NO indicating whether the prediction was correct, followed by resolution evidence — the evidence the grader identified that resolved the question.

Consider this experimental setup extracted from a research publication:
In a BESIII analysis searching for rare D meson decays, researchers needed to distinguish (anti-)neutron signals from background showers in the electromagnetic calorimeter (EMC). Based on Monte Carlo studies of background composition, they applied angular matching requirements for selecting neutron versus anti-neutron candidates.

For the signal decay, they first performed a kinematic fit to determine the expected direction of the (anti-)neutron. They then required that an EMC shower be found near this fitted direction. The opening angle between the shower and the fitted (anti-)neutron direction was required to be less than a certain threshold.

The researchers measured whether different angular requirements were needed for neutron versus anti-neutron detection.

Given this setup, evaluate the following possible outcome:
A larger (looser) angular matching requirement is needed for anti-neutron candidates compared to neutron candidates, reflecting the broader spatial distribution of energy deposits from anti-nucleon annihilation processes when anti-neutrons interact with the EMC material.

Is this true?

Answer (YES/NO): YES